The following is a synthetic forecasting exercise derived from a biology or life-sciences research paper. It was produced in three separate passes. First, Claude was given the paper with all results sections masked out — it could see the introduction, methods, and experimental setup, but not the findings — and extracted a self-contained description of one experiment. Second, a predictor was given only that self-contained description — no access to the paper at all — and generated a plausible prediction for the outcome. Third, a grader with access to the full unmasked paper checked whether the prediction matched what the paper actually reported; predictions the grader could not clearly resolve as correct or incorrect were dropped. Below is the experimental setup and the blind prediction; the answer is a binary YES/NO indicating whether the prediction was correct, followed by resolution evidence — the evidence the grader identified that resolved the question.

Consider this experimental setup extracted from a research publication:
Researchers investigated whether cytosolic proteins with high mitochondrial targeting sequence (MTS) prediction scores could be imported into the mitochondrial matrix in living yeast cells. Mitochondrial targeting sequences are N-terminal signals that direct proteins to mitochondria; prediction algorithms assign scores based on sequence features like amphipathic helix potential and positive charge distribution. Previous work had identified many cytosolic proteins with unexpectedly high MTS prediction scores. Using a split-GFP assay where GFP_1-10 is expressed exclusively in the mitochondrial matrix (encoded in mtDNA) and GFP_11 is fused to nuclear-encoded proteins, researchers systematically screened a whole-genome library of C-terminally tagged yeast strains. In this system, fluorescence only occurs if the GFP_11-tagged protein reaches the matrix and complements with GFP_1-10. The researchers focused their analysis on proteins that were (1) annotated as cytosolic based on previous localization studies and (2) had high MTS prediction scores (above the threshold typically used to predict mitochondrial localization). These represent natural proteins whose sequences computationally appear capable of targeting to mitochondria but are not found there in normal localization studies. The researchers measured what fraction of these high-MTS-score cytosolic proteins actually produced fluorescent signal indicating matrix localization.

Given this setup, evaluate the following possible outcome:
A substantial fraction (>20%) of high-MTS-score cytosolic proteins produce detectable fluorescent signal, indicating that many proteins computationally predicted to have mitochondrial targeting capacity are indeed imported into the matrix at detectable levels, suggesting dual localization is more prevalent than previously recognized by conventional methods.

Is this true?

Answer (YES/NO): NO